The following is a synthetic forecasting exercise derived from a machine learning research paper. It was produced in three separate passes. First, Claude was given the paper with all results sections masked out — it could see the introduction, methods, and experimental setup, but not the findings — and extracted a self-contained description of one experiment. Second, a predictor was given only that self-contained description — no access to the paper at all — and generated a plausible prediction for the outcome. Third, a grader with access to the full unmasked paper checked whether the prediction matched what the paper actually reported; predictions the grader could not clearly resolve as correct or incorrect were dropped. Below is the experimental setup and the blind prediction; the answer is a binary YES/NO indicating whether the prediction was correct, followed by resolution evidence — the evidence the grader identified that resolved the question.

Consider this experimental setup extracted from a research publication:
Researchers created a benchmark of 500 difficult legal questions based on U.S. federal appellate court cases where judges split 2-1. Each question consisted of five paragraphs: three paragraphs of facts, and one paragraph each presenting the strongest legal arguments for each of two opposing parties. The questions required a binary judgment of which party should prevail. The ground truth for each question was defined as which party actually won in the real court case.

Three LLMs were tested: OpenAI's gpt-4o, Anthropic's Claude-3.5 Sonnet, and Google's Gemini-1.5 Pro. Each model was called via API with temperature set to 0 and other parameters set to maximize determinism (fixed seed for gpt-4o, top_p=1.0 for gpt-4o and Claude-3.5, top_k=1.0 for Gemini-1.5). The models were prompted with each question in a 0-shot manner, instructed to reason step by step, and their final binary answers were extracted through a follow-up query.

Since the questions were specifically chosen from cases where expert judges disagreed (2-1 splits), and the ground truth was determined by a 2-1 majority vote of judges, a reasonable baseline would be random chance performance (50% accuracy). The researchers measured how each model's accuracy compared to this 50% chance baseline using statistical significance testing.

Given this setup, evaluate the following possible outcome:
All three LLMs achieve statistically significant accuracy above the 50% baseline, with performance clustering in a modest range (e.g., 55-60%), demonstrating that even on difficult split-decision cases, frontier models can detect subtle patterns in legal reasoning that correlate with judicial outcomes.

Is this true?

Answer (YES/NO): NO